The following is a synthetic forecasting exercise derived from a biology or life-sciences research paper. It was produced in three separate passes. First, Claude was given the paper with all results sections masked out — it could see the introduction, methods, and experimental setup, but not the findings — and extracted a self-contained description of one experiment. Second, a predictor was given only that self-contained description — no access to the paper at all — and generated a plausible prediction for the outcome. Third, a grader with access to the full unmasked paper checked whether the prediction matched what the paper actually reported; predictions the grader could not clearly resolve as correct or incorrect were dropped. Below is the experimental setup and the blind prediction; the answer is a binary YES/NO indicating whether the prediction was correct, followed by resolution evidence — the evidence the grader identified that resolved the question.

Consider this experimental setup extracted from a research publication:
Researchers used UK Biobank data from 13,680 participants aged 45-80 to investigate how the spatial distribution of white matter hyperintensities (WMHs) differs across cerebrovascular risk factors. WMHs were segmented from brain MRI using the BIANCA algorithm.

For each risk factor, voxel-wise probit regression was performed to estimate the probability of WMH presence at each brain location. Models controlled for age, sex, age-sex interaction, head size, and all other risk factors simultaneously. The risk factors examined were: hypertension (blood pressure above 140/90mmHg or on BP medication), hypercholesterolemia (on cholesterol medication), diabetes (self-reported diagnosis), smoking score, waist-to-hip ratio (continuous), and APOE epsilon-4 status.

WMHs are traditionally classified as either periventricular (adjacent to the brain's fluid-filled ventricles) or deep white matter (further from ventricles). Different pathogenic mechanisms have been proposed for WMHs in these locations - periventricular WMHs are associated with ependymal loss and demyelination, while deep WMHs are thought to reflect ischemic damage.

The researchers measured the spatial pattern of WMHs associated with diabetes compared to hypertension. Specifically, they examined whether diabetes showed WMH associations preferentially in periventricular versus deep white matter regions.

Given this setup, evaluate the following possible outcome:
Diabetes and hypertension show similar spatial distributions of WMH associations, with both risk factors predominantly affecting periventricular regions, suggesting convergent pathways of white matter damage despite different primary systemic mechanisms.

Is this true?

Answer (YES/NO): NO